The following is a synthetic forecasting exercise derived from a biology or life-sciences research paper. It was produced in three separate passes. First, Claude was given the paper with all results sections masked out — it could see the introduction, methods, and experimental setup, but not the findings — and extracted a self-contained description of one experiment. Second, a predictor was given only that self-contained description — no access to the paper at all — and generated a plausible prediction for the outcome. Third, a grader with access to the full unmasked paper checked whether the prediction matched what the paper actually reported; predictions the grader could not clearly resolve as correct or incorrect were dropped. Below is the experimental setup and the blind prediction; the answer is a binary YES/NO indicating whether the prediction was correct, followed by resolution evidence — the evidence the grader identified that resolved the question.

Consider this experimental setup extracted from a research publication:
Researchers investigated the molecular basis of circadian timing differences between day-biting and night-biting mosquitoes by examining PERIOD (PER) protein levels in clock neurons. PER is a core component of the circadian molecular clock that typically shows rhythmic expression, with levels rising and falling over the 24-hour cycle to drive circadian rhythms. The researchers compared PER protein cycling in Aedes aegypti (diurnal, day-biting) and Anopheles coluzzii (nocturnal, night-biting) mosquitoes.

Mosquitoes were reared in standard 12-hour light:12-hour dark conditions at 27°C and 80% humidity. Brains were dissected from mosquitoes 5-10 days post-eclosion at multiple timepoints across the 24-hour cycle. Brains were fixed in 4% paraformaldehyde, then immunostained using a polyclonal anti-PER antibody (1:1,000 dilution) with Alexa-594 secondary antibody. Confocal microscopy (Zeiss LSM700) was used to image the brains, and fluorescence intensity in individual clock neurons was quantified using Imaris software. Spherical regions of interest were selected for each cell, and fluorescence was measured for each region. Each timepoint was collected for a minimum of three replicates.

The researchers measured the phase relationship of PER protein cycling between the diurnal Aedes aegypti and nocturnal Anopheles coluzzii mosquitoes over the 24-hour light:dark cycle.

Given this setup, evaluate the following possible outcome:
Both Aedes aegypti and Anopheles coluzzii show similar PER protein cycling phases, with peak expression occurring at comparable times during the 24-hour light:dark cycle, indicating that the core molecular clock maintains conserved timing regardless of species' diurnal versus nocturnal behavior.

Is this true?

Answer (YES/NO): NO